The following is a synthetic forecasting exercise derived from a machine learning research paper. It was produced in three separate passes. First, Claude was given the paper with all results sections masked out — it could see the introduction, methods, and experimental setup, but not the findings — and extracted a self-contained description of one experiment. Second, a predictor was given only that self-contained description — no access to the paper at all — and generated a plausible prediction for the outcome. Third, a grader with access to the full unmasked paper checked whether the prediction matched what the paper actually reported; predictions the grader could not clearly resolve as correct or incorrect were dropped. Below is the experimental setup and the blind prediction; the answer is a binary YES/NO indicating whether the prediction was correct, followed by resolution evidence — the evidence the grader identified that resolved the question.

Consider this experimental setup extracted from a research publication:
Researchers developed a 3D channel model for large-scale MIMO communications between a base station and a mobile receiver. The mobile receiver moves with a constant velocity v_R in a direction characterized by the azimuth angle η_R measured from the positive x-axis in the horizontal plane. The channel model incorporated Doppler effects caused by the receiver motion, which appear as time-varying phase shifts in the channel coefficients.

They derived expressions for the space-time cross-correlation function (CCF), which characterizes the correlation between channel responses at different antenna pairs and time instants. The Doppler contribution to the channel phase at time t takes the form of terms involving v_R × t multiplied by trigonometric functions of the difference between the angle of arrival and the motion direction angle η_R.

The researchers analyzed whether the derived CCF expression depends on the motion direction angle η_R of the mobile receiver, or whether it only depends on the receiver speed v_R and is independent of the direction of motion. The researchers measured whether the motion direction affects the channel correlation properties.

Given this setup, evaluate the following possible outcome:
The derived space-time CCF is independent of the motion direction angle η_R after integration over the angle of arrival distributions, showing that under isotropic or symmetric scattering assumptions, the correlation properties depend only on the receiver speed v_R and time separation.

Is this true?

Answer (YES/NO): NO